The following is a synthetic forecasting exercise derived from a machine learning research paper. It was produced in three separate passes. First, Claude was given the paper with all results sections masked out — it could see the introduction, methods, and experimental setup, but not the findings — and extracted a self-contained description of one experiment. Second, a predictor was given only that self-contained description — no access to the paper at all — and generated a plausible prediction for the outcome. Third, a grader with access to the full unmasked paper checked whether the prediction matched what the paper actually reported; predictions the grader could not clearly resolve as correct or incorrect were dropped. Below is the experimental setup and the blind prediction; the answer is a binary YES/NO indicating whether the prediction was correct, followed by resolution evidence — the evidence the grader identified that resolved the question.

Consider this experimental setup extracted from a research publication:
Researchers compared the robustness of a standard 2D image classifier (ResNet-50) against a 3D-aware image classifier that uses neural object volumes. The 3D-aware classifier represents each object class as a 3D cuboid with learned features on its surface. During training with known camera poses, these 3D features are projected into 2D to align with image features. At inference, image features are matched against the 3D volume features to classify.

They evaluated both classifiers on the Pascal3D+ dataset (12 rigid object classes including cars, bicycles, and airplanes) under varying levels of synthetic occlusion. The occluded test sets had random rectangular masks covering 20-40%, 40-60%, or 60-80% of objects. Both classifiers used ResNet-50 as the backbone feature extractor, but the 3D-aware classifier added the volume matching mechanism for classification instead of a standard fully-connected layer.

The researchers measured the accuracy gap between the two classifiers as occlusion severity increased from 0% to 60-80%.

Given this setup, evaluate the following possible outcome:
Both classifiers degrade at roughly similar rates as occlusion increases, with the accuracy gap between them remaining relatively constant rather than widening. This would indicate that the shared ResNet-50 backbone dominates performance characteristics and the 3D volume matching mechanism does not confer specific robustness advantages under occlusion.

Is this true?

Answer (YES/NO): NO